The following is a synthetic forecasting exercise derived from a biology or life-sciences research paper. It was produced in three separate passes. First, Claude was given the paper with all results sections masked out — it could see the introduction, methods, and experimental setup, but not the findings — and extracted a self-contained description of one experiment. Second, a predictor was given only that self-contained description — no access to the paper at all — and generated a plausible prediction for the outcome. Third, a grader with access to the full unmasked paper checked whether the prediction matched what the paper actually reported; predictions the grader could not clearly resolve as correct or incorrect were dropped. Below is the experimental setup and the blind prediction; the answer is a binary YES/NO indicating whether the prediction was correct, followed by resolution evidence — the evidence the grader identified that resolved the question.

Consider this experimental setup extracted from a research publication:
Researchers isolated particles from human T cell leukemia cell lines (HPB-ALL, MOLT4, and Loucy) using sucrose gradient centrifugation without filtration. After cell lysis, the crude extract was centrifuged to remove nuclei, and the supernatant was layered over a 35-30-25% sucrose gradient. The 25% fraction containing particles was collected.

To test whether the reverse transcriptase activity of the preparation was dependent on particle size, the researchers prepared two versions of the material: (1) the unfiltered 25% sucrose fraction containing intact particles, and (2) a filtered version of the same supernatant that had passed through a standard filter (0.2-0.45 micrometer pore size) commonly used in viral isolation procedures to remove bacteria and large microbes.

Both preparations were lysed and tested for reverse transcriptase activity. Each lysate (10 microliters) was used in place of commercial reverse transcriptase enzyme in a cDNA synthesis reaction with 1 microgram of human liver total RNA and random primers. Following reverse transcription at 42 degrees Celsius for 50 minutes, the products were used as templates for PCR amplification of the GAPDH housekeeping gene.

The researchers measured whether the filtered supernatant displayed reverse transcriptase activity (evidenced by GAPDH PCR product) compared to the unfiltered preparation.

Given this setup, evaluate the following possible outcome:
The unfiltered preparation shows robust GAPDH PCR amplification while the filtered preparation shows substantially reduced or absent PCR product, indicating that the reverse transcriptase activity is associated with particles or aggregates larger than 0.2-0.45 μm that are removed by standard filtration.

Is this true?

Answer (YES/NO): YES